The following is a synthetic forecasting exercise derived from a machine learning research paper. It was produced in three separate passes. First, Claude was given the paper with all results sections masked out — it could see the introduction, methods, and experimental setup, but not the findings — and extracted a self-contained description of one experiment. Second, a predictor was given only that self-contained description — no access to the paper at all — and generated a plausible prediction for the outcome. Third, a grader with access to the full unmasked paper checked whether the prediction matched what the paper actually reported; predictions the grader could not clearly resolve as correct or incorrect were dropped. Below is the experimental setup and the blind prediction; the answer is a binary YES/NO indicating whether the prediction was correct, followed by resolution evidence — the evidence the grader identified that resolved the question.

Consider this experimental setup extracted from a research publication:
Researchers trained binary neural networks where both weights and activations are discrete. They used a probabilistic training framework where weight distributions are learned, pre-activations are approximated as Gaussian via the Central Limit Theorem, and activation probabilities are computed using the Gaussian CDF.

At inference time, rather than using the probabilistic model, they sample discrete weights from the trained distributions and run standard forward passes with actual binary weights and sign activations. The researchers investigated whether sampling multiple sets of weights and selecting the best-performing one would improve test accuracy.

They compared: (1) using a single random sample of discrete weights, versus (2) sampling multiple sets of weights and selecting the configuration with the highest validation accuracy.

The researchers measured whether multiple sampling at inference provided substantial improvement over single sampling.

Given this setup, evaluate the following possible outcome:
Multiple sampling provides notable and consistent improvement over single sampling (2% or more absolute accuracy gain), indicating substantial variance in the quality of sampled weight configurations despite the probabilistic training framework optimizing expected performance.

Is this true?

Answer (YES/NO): NO